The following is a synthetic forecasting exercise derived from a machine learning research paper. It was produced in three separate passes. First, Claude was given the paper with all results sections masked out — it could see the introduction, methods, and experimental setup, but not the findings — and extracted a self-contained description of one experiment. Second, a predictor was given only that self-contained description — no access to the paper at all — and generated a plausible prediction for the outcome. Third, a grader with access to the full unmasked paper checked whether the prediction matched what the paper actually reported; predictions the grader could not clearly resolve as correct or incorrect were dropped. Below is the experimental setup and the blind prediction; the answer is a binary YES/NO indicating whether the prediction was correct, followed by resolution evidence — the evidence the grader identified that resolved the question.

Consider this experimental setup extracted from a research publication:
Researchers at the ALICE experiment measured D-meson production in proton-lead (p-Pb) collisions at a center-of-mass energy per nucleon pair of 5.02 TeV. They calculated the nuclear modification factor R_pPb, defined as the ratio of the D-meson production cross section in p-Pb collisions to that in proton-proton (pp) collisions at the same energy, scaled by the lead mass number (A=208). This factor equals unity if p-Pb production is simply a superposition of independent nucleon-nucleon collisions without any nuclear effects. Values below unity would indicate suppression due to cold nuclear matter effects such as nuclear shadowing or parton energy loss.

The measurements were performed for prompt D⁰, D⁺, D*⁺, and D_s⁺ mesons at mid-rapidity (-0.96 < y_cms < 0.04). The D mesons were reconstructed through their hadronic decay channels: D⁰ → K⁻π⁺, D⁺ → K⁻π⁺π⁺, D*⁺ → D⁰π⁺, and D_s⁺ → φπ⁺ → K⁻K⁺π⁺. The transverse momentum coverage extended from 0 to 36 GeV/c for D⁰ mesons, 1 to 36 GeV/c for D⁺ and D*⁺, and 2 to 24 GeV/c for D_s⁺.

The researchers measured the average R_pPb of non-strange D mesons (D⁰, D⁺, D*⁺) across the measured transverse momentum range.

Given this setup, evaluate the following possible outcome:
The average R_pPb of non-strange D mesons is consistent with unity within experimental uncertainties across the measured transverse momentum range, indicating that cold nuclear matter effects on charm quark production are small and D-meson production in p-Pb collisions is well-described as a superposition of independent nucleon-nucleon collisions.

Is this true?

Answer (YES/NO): YES